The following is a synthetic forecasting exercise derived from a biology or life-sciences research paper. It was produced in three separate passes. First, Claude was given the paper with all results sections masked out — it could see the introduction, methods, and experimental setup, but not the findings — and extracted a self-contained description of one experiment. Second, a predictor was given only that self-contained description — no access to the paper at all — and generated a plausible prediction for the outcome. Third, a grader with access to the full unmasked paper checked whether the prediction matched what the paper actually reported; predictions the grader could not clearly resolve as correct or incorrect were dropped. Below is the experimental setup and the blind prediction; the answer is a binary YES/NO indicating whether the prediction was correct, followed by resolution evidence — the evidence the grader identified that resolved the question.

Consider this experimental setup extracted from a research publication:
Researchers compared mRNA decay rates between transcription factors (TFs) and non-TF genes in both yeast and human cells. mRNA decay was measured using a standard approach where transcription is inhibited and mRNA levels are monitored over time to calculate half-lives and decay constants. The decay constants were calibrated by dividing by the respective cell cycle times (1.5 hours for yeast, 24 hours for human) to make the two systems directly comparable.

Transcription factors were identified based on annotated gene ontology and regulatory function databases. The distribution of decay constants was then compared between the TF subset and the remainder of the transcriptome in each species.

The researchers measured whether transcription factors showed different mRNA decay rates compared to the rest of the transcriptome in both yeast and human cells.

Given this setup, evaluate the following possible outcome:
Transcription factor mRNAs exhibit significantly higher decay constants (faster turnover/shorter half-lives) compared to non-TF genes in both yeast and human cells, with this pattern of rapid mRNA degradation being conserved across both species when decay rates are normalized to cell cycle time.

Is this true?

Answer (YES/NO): YES